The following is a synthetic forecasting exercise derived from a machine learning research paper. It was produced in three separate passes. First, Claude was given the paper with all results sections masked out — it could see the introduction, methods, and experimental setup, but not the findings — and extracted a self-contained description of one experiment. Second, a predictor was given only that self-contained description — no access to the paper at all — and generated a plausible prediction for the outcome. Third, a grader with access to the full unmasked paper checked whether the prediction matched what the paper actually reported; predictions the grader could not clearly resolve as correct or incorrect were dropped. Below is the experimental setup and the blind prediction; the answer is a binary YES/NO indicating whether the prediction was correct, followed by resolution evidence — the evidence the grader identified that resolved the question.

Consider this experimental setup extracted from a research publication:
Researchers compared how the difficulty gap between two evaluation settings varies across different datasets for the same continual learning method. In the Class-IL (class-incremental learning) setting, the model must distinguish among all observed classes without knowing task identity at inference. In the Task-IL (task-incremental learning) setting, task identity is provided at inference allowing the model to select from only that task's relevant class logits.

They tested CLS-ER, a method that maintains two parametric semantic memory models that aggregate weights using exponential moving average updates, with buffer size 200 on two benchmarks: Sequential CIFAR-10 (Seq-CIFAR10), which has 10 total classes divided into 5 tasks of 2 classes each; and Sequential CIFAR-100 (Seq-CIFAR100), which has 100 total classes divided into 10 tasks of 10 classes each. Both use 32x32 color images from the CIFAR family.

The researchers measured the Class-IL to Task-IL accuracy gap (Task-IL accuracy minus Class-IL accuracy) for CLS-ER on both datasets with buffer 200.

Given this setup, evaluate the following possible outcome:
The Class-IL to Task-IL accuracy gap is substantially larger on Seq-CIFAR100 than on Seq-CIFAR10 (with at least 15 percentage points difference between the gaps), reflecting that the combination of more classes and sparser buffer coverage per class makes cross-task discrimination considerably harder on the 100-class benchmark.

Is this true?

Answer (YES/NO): NO